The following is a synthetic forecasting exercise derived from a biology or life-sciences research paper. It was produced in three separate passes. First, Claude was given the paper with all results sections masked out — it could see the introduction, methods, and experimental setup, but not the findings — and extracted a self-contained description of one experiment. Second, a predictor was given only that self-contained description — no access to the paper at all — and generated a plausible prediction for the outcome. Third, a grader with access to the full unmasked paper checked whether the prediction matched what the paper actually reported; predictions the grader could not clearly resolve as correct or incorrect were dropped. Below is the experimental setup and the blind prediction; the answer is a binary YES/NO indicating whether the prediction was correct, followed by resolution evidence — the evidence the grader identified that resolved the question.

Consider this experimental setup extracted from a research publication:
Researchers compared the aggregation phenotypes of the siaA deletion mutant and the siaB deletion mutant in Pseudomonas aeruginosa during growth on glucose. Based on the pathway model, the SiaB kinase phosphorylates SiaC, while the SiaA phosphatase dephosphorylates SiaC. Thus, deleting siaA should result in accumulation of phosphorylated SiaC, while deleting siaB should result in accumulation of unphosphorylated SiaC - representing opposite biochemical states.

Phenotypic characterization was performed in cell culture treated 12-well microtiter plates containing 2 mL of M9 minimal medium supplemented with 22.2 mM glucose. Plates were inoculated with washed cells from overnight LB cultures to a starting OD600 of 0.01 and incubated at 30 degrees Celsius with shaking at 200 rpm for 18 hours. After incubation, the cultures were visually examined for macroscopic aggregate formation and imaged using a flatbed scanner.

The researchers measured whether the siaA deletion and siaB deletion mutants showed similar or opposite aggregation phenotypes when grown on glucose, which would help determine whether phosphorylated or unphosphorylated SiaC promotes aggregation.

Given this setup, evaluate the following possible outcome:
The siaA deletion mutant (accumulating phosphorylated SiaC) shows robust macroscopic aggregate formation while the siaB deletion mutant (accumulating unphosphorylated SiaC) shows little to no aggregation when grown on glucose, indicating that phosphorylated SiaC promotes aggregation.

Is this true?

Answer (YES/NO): NO